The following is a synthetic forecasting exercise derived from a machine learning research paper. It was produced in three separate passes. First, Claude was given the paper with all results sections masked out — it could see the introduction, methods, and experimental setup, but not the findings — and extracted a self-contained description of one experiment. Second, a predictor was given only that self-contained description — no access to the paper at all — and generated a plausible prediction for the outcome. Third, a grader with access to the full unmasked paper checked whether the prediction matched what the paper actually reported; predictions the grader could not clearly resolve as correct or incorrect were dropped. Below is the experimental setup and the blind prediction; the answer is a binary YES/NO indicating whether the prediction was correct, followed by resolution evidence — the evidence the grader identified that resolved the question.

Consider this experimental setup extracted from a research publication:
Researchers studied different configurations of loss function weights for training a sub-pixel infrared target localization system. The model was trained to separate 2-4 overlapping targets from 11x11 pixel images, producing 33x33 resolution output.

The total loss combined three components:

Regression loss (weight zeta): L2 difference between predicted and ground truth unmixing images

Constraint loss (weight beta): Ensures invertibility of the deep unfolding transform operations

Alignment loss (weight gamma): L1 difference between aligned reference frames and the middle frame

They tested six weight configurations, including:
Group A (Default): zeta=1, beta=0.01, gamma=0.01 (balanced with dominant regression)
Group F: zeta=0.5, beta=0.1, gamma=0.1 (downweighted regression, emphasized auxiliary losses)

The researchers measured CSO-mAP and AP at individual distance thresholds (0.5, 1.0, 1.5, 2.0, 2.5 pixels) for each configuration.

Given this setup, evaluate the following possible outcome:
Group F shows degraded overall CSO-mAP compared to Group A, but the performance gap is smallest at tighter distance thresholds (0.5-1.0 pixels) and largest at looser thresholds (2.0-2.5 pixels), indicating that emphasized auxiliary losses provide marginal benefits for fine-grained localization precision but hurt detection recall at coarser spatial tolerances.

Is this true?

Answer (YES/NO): NO